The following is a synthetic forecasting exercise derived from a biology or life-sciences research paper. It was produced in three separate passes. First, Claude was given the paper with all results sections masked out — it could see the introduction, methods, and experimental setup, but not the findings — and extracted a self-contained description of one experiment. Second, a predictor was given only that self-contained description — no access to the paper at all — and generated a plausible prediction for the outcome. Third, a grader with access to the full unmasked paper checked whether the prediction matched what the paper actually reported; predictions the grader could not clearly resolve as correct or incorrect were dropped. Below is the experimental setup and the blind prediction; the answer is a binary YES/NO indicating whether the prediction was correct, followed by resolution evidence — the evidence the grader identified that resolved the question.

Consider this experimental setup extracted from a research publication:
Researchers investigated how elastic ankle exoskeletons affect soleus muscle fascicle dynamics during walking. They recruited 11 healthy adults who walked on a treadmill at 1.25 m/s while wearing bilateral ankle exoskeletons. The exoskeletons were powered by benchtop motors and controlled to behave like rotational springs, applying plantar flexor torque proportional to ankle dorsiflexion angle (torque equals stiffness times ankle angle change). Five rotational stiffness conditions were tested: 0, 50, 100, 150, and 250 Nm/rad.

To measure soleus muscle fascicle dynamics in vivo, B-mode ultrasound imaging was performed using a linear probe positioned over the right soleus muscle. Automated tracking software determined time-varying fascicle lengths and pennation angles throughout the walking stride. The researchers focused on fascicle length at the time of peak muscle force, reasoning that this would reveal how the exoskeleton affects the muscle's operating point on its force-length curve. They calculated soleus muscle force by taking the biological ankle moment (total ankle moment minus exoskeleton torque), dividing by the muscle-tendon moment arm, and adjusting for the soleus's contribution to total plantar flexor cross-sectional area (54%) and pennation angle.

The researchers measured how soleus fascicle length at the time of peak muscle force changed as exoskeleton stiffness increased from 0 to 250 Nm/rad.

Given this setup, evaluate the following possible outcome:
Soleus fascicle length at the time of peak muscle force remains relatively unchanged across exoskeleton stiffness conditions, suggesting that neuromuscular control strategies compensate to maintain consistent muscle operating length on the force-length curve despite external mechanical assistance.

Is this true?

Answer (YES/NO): NO